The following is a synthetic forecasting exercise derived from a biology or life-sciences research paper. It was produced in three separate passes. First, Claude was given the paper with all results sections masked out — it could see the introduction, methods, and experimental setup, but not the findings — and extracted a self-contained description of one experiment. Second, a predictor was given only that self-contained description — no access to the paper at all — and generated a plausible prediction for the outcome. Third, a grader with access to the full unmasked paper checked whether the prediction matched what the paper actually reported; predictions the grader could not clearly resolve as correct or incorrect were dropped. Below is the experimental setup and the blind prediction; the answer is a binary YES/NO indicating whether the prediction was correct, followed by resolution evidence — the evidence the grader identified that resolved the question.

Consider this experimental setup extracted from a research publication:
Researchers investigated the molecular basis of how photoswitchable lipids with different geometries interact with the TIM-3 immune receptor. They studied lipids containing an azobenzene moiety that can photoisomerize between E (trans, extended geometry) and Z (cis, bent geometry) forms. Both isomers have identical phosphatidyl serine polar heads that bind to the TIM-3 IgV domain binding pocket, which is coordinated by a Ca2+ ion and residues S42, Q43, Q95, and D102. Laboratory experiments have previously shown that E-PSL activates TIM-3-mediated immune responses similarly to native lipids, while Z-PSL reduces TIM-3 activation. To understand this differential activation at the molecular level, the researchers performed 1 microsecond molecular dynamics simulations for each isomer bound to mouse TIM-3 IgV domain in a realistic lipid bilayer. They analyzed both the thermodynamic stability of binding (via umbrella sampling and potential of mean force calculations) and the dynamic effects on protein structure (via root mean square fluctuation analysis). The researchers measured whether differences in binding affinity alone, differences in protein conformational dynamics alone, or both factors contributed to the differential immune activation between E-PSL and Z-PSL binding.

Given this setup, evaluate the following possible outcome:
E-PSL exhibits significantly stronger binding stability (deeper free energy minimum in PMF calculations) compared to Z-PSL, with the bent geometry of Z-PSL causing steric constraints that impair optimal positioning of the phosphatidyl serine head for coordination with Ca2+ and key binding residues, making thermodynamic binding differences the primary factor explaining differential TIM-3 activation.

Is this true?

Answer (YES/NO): NO